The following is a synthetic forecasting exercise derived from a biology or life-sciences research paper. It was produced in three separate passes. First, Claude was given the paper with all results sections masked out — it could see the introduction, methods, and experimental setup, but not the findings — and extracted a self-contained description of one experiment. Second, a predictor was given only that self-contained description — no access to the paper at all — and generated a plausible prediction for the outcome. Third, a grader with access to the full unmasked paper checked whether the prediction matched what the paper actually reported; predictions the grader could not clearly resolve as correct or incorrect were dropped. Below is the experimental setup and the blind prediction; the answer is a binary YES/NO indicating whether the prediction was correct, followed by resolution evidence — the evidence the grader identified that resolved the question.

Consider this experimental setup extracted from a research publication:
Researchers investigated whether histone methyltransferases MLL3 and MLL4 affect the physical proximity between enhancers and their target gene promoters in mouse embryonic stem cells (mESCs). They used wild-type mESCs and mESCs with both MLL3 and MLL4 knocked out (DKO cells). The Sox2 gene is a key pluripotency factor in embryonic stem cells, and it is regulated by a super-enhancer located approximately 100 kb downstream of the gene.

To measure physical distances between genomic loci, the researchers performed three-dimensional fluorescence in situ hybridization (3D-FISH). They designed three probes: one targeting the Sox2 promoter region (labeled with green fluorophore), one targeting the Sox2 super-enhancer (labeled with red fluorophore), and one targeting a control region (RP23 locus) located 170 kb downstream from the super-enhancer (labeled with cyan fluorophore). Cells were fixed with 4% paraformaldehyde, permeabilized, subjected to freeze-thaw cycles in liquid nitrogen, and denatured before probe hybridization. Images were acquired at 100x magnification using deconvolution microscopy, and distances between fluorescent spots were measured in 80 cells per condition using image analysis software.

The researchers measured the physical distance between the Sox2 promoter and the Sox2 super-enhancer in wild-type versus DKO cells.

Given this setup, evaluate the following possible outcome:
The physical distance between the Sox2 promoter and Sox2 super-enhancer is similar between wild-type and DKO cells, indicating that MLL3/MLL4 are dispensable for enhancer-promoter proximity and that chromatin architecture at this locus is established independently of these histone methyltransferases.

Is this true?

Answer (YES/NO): NO